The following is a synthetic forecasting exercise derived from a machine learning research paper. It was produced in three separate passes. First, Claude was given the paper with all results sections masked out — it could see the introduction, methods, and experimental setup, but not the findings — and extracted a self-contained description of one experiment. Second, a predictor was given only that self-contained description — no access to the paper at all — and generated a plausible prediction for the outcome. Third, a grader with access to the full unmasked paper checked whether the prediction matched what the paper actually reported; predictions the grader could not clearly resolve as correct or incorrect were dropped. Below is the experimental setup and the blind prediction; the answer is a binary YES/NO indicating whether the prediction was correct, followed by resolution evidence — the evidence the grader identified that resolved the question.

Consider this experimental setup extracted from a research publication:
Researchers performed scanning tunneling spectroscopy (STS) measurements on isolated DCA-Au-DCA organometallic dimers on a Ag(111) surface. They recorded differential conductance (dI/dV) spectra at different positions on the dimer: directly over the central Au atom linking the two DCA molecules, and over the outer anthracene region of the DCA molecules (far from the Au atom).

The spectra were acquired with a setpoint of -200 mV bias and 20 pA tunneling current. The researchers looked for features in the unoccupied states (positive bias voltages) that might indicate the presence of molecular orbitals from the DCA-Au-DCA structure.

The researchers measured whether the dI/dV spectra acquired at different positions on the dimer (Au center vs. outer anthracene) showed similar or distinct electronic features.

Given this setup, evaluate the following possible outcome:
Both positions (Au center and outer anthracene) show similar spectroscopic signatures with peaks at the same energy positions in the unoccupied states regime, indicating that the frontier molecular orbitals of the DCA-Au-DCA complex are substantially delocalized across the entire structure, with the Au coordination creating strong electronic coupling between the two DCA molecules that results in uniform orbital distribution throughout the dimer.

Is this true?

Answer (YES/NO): NO